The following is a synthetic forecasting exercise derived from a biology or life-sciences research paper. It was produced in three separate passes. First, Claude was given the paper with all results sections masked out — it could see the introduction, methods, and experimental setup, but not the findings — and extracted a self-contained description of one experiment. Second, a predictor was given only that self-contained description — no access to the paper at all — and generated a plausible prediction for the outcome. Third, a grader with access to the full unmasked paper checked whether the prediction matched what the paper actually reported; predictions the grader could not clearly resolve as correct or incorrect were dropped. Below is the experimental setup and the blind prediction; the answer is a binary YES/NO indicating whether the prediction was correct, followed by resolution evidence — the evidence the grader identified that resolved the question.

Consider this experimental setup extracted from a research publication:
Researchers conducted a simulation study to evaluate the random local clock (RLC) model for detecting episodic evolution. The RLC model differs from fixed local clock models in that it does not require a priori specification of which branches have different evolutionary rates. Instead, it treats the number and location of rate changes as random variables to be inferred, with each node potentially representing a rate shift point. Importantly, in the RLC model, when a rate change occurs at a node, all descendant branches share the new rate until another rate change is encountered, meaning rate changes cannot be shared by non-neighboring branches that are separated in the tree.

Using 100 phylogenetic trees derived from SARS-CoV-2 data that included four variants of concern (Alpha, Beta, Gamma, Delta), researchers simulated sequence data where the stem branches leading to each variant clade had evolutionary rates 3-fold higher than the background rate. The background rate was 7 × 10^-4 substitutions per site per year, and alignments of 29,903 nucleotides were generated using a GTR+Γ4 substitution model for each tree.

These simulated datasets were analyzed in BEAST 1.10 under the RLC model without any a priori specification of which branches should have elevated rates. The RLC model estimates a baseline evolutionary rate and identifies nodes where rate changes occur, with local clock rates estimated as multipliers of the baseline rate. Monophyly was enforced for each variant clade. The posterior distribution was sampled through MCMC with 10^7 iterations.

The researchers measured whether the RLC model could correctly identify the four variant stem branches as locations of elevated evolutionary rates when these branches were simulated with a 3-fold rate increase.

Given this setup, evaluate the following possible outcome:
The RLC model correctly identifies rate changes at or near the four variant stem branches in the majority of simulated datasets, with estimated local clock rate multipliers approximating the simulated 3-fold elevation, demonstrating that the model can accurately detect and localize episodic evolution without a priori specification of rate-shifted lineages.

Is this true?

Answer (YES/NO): NO